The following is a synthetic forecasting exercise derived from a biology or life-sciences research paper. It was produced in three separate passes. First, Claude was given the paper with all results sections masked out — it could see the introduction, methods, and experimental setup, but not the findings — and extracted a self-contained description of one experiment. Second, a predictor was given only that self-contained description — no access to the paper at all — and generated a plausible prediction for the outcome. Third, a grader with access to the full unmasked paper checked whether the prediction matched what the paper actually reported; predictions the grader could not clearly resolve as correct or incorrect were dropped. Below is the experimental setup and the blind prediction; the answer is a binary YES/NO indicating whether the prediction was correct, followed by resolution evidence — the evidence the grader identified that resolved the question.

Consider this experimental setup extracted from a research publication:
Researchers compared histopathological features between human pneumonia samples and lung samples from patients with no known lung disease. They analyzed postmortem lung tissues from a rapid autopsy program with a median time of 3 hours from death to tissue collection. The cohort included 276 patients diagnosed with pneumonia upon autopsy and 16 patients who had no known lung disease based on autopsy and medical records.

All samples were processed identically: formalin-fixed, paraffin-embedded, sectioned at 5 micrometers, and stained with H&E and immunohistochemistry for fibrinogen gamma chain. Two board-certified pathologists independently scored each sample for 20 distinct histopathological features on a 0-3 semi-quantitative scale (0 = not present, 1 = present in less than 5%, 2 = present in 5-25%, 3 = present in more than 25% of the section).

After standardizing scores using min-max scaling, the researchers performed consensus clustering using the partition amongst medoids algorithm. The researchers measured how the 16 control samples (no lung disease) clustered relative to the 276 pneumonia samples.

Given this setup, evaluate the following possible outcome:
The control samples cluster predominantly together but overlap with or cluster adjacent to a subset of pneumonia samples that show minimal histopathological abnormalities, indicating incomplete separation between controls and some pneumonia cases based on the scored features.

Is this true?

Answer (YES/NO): YES